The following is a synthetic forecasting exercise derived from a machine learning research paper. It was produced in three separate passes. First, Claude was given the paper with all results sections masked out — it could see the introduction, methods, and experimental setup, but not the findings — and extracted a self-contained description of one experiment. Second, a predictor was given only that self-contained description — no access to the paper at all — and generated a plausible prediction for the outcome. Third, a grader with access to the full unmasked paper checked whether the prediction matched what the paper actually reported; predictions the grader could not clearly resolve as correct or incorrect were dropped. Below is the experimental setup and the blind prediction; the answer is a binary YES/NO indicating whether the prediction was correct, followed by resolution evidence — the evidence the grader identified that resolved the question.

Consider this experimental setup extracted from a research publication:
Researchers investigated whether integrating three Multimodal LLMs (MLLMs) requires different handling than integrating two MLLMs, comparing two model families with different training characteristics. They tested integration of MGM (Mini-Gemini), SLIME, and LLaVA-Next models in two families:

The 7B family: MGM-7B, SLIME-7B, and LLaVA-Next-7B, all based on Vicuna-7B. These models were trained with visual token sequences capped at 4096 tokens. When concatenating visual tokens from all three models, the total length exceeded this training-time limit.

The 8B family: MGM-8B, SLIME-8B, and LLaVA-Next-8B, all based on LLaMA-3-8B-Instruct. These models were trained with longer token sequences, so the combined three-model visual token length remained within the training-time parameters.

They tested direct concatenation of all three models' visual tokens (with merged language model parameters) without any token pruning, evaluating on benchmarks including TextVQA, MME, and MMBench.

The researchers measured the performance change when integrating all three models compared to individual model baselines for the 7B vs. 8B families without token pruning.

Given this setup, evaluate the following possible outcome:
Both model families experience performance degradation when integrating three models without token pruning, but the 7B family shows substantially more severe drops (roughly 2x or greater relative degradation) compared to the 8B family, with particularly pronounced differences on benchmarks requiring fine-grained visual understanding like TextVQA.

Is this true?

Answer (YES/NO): NO